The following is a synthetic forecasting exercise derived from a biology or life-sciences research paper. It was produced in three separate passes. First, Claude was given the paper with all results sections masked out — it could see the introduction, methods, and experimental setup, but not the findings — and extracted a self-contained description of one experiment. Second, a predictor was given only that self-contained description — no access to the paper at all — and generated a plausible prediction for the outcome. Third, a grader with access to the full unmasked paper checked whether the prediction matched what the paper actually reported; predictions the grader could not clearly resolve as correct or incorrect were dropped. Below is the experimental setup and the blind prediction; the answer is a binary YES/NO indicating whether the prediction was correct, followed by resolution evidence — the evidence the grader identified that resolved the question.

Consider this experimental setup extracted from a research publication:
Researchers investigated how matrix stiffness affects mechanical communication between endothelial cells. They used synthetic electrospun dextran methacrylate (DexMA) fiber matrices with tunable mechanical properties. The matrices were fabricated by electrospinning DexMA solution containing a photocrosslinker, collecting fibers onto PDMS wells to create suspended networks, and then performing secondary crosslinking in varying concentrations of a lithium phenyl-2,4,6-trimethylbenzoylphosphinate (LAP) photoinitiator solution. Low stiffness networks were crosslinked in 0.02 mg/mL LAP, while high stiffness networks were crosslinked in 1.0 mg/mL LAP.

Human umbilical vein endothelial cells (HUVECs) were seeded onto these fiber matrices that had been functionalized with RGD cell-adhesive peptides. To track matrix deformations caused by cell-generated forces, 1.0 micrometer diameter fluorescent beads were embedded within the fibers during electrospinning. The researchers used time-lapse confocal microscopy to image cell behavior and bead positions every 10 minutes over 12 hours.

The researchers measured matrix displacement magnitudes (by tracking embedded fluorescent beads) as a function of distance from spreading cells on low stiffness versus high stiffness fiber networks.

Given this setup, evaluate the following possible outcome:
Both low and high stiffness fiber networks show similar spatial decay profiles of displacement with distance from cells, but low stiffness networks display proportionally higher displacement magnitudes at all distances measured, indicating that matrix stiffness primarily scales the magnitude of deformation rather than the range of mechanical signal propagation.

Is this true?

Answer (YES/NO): NO